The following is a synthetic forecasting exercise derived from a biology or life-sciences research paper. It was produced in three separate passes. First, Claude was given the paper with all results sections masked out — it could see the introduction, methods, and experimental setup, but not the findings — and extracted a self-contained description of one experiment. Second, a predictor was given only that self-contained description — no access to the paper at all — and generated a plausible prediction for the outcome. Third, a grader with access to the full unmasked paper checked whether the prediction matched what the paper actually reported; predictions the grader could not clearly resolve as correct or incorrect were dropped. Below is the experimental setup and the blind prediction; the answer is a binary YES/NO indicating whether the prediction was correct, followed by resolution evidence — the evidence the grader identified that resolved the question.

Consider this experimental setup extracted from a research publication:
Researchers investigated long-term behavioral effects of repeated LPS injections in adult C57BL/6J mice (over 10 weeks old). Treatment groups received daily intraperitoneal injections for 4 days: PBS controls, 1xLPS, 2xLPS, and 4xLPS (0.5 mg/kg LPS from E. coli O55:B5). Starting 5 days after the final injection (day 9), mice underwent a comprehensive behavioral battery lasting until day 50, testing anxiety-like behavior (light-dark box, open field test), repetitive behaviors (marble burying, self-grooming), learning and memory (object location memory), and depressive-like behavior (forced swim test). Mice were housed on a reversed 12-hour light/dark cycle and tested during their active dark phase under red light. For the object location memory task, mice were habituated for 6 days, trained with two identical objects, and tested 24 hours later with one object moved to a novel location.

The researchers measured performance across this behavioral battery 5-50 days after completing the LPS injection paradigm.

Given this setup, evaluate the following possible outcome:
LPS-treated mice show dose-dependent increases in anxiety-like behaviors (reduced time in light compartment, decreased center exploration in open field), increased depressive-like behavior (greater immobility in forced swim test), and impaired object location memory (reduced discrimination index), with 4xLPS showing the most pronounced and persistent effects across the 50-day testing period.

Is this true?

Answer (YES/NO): NO